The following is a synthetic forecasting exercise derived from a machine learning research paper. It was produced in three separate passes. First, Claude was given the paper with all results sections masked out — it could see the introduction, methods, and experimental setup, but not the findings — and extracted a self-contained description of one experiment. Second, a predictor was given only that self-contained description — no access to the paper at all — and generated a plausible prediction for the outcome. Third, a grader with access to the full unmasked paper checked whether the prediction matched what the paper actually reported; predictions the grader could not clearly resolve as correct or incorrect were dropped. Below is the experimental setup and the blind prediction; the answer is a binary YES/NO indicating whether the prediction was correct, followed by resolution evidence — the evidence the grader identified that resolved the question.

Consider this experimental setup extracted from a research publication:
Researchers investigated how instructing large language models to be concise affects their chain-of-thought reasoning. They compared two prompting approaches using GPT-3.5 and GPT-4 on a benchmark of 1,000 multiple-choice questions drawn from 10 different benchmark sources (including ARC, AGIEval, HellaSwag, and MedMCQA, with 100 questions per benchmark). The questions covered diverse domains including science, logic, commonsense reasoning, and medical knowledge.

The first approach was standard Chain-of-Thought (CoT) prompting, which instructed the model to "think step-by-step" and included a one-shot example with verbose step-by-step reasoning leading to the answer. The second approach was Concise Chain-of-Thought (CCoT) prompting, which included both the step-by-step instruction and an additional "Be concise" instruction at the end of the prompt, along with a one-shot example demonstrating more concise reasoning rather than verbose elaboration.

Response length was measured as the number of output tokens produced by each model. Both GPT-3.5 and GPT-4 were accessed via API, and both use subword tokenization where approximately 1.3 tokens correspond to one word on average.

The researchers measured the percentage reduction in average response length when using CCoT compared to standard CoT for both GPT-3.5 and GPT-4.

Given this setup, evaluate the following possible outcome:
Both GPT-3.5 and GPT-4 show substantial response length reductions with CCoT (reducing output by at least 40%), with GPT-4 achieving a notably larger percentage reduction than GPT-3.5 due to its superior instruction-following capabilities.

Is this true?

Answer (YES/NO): NO